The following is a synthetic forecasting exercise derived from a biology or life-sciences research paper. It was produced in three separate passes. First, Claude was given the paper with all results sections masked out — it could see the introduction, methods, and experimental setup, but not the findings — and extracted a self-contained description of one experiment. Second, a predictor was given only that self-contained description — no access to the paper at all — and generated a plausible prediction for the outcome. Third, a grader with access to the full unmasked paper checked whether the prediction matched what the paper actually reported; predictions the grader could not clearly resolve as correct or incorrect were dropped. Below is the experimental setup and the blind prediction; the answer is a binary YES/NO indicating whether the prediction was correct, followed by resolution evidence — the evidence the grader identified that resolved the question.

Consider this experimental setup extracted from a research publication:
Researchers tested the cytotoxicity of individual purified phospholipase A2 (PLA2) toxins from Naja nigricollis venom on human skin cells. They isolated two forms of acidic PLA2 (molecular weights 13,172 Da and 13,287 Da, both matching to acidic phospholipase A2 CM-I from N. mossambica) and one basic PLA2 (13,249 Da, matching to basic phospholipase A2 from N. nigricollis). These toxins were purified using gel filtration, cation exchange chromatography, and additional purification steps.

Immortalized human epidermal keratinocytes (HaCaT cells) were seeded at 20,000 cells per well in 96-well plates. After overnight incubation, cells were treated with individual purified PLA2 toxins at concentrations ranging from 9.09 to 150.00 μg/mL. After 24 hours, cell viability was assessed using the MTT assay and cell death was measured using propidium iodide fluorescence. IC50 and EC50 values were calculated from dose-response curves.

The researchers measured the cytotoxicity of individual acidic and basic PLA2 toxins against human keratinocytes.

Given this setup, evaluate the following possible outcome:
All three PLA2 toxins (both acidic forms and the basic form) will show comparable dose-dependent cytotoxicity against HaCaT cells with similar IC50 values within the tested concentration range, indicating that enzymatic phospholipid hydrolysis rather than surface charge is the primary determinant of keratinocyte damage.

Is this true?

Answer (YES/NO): NO